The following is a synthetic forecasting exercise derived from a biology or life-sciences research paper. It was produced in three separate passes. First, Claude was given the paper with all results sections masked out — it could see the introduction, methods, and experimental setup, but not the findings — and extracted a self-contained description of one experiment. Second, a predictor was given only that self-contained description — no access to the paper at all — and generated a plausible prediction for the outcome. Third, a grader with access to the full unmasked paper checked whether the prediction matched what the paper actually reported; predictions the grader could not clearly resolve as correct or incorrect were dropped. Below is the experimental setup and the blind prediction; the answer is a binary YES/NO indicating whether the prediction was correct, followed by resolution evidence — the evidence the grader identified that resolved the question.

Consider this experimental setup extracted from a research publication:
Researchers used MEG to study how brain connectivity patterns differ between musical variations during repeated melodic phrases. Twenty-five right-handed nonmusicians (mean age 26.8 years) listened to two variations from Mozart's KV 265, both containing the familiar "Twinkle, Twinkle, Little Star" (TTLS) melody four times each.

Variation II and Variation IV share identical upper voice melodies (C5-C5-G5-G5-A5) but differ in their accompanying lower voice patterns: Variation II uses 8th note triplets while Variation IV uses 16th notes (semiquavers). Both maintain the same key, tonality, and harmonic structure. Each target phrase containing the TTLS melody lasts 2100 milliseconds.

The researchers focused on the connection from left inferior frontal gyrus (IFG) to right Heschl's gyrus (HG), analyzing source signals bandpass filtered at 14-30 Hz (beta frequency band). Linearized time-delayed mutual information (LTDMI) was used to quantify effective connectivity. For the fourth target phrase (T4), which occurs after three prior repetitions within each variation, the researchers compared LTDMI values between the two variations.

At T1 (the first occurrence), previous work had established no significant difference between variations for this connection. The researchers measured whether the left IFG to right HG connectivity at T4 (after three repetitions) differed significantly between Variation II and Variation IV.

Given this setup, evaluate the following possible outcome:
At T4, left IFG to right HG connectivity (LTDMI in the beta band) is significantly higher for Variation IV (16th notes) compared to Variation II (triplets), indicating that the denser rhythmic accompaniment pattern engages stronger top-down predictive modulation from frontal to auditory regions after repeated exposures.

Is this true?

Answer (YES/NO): YES